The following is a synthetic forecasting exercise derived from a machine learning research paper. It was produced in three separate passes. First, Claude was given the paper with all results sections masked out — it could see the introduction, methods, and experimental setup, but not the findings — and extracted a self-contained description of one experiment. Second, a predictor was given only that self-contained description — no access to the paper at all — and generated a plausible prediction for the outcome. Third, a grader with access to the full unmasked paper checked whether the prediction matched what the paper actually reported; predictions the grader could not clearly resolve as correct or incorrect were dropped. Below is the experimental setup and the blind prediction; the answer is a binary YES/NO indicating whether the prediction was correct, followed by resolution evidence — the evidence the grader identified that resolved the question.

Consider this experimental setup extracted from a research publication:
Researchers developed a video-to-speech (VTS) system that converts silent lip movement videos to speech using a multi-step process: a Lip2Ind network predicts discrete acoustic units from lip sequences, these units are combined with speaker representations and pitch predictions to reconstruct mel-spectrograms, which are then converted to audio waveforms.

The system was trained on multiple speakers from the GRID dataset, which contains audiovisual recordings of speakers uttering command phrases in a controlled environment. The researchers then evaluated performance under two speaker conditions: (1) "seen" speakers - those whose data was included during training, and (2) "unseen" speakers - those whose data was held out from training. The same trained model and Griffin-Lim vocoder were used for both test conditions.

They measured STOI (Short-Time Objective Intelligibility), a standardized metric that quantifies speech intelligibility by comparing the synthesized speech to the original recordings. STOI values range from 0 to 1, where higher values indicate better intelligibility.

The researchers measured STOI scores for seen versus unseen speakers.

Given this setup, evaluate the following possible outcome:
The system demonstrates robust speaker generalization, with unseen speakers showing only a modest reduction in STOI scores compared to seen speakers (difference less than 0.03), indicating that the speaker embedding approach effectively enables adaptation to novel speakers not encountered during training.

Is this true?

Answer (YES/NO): NO